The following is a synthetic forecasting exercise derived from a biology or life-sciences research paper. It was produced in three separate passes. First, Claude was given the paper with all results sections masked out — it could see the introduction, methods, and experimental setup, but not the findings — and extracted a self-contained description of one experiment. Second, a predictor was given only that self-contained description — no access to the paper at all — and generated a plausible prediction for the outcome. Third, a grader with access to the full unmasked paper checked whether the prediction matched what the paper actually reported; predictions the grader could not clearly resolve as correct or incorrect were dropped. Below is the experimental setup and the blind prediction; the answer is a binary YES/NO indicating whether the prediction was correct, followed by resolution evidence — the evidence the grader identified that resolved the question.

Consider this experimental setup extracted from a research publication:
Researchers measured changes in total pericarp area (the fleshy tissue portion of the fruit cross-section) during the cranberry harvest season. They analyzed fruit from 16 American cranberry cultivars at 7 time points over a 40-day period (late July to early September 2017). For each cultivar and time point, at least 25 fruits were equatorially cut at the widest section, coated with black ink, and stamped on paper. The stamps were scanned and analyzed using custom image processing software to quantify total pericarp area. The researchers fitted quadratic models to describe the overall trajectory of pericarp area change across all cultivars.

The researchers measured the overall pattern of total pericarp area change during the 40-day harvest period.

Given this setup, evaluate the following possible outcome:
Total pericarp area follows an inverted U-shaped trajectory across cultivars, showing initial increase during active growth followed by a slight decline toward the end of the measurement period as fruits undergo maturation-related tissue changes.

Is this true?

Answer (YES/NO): NO